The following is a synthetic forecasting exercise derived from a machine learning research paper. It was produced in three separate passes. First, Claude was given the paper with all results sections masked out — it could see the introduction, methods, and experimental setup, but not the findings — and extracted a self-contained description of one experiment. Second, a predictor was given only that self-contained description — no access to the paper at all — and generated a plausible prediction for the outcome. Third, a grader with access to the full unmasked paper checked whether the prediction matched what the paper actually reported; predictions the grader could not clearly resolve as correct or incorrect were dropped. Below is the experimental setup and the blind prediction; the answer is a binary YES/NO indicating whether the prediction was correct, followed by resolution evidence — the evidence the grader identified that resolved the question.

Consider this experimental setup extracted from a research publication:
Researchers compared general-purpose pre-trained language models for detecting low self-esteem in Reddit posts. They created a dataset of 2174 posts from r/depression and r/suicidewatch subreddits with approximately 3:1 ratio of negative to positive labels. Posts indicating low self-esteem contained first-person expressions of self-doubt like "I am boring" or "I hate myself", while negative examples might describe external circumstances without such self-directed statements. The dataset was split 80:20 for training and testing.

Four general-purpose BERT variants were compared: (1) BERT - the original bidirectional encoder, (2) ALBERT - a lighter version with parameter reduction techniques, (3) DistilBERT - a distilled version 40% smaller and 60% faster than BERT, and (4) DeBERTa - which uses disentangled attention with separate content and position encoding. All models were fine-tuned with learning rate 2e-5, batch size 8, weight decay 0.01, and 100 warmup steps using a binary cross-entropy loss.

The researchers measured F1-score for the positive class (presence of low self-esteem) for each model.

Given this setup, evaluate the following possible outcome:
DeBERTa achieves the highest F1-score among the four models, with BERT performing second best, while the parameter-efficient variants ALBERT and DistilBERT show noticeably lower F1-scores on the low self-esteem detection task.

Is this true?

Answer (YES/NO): NO